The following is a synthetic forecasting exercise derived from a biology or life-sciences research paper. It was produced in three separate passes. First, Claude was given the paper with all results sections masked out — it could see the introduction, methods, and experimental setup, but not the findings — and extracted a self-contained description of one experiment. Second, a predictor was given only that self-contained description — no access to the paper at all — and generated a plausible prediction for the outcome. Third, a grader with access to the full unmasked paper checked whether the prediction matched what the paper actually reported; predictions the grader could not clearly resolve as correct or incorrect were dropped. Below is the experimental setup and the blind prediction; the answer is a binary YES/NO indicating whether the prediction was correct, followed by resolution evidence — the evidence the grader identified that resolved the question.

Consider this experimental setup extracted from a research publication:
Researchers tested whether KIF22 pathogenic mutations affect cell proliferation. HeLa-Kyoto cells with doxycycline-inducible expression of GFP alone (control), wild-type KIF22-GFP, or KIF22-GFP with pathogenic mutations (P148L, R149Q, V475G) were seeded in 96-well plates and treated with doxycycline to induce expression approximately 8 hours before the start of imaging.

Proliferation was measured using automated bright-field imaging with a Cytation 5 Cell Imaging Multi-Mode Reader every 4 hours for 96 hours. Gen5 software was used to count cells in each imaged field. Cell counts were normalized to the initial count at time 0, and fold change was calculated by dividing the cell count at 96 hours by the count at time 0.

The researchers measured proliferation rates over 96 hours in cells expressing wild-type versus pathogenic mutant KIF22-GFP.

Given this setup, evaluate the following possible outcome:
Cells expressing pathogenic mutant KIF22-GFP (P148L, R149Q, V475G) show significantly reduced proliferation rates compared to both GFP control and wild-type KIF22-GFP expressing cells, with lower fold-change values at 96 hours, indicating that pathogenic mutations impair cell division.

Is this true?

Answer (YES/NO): YES